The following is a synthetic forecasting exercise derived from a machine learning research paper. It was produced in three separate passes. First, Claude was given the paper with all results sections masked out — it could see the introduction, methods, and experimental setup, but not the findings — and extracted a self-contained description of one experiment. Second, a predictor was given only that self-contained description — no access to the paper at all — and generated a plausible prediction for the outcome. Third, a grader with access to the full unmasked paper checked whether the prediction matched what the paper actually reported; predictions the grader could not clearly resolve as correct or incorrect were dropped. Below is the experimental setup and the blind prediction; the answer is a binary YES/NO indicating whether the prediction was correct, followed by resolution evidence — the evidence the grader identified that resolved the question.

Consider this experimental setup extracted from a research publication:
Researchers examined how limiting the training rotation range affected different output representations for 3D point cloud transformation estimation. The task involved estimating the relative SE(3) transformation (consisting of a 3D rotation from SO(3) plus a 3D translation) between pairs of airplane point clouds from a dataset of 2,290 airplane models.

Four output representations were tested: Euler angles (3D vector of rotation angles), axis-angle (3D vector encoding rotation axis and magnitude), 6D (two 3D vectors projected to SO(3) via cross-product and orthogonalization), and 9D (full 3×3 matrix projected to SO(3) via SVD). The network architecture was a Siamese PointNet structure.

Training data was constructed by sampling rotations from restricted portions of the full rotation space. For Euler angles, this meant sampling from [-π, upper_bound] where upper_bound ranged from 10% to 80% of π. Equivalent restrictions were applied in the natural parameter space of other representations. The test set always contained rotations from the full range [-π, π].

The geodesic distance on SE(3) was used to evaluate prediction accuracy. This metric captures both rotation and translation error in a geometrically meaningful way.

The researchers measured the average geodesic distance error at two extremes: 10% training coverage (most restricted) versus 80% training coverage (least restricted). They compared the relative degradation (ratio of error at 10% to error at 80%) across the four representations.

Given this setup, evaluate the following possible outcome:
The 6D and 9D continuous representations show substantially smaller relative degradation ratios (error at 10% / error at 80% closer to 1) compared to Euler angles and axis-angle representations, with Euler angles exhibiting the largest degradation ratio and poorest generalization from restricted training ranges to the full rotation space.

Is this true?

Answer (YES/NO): NO